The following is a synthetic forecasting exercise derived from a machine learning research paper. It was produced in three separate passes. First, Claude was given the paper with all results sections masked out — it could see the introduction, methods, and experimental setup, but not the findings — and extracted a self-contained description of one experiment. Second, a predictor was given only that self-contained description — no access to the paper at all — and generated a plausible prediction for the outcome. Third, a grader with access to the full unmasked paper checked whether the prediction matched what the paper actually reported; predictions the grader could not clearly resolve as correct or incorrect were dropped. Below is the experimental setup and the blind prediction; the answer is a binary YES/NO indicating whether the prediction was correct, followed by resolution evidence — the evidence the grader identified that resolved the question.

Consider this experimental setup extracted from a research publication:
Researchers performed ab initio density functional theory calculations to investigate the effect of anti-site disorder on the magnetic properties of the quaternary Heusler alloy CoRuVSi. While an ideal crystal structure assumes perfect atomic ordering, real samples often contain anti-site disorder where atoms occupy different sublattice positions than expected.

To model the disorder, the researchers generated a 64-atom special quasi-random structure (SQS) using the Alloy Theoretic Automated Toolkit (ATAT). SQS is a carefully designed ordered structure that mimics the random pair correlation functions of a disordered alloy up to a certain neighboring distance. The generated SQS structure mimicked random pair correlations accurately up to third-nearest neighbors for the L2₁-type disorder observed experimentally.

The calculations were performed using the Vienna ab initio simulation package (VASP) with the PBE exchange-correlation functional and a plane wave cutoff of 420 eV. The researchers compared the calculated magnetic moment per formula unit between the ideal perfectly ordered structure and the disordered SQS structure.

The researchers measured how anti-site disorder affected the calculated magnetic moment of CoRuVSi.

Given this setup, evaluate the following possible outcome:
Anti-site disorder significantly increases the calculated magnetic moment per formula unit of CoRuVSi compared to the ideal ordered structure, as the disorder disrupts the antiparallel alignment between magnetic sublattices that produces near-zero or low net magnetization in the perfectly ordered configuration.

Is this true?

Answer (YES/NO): NO